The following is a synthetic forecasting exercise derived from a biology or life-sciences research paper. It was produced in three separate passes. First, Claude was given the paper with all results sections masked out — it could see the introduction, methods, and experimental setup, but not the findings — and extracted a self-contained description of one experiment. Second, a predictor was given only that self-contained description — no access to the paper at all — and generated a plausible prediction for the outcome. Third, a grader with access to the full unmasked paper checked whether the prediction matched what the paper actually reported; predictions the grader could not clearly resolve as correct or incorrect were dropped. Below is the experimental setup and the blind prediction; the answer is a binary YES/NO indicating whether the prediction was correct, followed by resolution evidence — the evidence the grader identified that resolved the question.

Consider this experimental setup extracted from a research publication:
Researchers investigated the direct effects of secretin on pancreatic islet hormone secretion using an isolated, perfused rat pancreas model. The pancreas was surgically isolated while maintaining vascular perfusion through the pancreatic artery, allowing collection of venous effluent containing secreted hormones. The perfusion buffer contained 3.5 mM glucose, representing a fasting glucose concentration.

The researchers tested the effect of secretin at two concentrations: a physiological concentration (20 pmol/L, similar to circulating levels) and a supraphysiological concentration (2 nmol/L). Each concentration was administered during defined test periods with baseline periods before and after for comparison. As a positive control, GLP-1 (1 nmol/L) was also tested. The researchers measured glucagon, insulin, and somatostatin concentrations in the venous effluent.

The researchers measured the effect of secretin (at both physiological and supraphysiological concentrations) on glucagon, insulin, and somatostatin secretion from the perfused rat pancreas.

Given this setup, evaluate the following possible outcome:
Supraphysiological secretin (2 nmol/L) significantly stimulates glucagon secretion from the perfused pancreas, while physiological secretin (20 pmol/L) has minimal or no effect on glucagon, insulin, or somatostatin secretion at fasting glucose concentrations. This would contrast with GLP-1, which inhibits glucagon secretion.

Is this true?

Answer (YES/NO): NO